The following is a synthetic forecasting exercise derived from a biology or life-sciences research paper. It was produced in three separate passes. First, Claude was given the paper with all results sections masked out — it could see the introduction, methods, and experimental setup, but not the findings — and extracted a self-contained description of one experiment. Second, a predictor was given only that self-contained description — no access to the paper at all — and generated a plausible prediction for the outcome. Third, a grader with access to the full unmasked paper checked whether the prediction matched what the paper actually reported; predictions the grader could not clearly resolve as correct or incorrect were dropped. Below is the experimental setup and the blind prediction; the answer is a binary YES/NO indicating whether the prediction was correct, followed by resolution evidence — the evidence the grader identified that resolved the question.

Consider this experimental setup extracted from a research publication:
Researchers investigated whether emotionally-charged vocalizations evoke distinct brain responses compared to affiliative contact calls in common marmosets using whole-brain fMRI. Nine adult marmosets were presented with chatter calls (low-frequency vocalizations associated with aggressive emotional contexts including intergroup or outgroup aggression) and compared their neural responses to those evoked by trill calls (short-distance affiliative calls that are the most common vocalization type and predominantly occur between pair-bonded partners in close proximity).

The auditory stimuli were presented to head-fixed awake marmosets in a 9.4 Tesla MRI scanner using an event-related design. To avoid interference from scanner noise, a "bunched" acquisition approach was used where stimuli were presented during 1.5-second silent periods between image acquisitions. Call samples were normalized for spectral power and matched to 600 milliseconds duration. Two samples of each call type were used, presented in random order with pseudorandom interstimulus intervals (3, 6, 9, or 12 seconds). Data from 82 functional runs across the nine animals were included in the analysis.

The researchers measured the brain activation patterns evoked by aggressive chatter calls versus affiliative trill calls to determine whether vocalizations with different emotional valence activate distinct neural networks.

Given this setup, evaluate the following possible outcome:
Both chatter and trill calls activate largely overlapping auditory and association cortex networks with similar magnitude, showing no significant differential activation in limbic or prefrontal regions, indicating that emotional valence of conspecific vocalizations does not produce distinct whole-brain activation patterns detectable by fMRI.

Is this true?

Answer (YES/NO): NO